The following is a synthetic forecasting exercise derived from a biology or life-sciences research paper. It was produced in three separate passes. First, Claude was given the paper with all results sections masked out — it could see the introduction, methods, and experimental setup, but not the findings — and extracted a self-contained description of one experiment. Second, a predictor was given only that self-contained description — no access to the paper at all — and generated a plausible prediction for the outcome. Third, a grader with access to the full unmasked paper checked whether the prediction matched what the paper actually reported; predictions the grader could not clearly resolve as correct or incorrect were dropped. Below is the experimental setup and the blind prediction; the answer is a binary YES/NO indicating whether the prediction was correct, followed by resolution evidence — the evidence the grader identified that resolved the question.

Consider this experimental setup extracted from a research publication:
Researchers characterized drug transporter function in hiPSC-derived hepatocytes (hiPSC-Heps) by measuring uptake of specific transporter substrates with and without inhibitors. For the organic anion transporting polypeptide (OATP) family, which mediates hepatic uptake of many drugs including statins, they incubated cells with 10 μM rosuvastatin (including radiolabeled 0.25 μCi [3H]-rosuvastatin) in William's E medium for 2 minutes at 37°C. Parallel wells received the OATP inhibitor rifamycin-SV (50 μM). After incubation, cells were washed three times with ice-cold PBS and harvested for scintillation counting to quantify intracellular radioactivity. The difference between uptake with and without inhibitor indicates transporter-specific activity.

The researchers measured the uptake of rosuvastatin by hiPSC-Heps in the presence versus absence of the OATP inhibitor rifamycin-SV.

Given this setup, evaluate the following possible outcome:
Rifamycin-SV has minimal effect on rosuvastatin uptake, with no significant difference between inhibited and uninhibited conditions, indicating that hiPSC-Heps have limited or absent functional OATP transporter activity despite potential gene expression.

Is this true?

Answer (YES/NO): NO